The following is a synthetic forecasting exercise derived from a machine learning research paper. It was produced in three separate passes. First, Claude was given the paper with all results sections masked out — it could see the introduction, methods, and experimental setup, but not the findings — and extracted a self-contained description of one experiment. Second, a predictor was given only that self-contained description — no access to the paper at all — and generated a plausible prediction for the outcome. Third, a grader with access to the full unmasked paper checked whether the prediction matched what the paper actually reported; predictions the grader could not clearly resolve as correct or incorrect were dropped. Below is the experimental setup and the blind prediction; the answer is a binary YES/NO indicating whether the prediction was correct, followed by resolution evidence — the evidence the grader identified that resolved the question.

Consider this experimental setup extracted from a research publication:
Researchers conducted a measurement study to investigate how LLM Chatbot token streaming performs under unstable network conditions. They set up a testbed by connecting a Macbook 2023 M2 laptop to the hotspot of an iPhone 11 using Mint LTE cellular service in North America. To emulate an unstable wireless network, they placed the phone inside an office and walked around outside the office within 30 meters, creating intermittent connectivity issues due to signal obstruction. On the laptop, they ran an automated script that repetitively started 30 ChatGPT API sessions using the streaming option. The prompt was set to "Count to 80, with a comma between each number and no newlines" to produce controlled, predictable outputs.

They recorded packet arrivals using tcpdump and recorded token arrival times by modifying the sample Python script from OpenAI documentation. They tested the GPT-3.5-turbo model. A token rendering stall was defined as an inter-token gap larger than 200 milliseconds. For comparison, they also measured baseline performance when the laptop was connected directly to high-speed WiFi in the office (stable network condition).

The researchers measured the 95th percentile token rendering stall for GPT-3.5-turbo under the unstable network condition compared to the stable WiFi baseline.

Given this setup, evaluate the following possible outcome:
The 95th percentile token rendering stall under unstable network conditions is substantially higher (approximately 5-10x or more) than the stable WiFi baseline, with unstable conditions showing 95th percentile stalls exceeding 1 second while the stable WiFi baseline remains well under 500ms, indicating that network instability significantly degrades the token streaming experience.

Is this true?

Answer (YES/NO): YES